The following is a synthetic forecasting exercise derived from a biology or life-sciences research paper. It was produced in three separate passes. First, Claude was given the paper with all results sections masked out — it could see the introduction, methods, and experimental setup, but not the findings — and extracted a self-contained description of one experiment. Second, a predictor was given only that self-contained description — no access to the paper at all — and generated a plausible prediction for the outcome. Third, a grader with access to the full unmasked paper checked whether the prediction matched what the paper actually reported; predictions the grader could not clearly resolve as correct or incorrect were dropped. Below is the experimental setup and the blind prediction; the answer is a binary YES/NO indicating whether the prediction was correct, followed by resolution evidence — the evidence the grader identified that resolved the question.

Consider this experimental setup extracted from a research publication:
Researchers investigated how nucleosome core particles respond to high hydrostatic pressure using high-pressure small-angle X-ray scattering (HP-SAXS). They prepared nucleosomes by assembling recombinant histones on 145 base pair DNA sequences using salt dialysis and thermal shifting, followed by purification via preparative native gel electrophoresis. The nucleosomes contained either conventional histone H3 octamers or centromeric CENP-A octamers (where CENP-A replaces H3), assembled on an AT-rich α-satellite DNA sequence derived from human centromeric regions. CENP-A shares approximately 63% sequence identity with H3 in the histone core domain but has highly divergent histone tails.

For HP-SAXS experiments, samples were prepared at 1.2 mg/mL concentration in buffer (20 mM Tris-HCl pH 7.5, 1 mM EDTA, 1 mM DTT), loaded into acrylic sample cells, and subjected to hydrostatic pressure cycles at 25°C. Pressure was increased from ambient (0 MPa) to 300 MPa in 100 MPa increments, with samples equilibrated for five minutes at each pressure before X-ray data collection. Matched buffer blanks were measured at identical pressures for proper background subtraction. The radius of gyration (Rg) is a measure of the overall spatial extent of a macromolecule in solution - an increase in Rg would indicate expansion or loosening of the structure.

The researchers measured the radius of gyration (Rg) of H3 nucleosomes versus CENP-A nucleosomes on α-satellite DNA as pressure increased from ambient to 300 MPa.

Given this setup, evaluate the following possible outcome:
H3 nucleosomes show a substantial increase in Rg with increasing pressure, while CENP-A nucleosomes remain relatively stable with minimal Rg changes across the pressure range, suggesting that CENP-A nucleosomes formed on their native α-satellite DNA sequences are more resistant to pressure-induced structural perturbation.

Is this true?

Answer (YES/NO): NO